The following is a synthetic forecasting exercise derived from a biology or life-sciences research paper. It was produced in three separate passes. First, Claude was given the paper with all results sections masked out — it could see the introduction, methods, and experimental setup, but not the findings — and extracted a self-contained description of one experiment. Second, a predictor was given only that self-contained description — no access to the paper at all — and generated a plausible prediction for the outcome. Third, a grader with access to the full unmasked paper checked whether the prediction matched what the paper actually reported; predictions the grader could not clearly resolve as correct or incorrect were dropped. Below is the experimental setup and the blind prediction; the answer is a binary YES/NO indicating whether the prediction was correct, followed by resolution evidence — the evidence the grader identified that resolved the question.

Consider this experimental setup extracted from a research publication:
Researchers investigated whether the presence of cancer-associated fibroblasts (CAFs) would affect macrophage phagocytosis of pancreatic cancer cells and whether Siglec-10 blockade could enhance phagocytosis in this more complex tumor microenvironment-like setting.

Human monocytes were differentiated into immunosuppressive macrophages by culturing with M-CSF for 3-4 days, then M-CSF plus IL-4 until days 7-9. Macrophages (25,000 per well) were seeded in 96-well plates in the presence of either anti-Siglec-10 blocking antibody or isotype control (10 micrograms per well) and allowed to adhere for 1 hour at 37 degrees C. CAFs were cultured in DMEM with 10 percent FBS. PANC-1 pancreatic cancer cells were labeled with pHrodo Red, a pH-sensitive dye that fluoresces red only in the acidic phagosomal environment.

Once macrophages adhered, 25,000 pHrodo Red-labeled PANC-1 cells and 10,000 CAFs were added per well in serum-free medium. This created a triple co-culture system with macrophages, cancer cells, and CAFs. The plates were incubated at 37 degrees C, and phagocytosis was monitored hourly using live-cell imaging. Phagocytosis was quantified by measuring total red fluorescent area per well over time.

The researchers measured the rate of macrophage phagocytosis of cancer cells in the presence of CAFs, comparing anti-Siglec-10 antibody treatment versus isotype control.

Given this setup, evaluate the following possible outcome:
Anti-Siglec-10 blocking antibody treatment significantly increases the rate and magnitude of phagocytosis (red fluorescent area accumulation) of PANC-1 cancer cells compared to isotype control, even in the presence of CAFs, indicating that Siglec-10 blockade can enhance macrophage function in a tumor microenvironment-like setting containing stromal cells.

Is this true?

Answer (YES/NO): YES